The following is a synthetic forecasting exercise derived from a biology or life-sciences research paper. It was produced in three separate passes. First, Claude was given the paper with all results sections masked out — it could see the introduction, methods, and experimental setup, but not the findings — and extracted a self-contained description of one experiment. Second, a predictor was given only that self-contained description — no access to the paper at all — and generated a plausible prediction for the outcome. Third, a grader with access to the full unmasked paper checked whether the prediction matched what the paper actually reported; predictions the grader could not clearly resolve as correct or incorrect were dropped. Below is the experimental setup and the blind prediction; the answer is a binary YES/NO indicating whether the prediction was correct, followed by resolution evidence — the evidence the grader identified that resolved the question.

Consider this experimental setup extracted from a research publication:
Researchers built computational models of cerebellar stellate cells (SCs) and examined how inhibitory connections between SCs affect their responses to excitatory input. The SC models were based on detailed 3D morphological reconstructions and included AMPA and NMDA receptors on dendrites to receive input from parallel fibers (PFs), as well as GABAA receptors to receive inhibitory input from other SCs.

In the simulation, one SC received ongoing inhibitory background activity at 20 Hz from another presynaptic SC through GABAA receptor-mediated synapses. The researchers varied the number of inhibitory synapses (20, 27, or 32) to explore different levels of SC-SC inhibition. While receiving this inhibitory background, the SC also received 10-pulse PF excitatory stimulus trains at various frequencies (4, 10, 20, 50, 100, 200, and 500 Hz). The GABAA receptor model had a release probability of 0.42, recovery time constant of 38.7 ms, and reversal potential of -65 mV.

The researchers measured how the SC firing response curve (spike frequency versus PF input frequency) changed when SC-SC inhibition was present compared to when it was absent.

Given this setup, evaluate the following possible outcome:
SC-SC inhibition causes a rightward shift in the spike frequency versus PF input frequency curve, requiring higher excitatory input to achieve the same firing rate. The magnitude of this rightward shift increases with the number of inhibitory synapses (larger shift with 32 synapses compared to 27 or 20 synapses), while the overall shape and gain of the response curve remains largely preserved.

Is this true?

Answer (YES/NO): NO